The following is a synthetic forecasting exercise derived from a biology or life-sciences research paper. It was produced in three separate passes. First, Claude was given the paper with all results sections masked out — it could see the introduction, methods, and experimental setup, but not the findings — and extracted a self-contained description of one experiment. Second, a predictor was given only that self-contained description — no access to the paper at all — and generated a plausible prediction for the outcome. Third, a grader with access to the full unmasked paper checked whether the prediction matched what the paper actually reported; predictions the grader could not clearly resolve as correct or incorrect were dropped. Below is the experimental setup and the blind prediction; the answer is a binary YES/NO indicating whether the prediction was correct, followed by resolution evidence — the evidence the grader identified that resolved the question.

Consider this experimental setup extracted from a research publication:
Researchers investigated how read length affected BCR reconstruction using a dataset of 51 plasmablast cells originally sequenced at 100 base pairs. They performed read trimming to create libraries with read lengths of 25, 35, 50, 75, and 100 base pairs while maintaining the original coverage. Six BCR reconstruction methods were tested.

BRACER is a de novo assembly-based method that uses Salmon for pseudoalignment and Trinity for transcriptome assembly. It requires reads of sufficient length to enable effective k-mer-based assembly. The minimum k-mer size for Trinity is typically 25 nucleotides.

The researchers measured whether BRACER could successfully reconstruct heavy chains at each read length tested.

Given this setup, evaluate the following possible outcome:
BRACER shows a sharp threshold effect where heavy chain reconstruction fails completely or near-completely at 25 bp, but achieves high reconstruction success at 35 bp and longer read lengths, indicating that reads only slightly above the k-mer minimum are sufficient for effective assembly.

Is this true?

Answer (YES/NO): NO